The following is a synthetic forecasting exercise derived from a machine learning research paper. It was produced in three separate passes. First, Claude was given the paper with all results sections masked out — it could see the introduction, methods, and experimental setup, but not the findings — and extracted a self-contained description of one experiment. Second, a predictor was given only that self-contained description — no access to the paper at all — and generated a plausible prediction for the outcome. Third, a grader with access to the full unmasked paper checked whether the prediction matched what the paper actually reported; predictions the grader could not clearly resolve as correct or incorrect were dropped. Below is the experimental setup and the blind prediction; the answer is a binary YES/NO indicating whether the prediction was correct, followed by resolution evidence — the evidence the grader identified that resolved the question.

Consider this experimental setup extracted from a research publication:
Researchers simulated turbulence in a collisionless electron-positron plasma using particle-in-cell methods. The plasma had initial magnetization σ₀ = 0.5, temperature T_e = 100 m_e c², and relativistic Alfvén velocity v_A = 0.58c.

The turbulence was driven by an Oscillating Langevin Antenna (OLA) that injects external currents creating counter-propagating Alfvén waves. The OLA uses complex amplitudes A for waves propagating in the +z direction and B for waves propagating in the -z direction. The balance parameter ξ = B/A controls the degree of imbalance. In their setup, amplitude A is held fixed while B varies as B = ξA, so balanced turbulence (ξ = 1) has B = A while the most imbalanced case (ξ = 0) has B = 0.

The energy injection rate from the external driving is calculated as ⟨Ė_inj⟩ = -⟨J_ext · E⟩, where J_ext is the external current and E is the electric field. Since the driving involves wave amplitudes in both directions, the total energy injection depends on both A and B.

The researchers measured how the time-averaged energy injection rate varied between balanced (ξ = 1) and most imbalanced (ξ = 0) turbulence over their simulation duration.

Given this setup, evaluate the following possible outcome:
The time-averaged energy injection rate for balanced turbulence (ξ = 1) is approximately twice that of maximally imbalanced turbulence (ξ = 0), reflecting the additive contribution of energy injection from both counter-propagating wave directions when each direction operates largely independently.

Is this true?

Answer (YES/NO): YES